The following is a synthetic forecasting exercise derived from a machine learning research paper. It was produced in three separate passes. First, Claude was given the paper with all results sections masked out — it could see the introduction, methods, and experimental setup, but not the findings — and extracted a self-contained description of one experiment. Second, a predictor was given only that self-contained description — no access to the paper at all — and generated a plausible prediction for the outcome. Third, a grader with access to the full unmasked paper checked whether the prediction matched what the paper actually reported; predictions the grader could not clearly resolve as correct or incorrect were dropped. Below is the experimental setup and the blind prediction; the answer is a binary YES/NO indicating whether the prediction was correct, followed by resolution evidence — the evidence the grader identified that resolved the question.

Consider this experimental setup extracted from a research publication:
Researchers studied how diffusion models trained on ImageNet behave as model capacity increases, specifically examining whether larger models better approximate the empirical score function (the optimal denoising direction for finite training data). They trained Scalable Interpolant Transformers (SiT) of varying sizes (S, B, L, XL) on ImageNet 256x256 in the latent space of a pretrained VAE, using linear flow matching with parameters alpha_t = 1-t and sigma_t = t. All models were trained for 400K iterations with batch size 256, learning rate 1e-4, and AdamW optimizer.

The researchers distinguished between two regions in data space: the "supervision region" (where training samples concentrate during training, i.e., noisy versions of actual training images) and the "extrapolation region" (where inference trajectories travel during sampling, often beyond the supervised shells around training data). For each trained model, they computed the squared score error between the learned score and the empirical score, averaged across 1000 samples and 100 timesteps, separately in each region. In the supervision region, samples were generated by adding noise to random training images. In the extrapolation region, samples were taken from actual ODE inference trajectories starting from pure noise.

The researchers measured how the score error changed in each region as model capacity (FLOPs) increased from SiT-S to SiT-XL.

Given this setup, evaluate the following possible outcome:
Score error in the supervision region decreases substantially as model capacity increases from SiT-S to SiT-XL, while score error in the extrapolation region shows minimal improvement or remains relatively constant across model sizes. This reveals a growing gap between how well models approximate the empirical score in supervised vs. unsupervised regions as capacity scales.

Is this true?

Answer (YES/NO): NO